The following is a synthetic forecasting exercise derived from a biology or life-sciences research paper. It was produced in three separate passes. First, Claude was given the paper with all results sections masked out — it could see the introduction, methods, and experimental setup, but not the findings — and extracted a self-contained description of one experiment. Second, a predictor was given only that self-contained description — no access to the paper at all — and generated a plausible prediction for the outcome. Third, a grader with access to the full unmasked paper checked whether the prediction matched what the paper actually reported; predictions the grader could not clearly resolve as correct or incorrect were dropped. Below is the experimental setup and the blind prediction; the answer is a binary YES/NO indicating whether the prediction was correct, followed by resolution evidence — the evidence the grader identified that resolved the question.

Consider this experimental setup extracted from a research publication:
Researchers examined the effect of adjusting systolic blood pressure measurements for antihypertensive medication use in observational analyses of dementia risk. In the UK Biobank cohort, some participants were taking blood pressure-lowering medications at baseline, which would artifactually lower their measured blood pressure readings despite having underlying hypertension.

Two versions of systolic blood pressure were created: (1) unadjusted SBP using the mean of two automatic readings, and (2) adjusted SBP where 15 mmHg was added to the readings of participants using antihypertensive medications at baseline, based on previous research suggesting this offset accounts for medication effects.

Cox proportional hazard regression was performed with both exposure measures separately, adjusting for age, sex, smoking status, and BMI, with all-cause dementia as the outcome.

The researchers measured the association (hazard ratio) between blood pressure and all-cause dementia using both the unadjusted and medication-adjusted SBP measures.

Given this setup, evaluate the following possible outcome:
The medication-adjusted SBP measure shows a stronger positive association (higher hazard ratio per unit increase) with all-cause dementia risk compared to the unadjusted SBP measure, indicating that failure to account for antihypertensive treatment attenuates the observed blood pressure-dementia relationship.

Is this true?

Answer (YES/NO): YES